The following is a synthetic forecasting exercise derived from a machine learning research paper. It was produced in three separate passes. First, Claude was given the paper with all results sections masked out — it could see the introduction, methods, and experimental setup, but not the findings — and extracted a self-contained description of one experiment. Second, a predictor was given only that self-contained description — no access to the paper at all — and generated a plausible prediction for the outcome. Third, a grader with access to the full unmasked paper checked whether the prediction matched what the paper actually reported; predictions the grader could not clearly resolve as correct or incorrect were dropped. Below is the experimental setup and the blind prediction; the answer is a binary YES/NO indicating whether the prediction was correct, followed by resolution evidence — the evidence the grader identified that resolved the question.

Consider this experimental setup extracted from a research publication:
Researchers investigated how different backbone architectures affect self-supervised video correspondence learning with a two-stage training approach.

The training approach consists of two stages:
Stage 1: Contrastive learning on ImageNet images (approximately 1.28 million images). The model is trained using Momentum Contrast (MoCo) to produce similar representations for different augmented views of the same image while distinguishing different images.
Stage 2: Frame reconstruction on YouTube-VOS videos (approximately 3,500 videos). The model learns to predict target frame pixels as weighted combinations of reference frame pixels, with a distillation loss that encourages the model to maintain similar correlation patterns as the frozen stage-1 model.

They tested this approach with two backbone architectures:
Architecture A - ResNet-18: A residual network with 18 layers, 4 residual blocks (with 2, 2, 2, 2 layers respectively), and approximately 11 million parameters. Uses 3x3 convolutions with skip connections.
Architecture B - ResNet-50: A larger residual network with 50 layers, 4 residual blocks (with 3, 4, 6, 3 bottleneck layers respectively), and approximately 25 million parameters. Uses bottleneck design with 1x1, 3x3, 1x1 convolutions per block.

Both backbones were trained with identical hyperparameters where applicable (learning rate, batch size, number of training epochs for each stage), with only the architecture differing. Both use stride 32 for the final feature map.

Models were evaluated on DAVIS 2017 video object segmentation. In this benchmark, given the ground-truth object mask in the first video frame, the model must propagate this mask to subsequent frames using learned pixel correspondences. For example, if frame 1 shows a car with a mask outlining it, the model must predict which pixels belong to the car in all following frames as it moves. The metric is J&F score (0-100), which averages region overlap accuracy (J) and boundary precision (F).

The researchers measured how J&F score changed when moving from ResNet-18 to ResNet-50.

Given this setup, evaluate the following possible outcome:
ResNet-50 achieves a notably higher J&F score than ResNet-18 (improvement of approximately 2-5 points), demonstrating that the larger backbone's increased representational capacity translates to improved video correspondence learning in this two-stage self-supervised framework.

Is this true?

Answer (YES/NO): NO